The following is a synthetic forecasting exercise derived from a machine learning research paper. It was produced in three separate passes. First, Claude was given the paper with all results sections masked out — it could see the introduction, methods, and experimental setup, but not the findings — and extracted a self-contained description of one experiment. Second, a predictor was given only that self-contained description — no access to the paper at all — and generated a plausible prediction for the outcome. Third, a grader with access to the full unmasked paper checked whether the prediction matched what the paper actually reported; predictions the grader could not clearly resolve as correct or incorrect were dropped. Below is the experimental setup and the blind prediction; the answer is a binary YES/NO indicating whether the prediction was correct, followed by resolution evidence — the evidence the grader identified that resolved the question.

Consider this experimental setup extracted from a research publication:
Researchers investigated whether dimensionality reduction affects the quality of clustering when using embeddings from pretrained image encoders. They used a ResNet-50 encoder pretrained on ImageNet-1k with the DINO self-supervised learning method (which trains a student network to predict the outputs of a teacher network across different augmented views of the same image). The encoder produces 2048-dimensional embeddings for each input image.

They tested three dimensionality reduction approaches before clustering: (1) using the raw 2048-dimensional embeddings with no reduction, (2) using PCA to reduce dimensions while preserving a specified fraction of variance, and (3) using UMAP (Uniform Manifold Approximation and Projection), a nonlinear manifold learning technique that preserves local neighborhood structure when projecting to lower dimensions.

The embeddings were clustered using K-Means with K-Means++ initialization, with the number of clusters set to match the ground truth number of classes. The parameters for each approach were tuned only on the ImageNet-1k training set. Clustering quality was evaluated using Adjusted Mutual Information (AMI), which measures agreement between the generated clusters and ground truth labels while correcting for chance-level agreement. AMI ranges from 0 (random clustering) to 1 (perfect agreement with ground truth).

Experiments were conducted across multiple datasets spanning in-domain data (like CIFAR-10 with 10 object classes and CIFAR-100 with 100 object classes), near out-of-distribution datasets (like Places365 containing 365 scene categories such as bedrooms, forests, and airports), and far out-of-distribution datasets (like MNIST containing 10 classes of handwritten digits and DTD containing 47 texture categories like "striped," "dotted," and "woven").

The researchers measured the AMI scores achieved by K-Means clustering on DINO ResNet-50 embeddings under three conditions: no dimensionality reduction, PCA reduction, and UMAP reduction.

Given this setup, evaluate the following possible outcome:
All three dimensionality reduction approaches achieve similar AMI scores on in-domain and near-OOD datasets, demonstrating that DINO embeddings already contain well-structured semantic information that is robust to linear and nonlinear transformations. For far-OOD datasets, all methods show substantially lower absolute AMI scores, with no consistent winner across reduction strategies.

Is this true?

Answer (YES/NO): NO